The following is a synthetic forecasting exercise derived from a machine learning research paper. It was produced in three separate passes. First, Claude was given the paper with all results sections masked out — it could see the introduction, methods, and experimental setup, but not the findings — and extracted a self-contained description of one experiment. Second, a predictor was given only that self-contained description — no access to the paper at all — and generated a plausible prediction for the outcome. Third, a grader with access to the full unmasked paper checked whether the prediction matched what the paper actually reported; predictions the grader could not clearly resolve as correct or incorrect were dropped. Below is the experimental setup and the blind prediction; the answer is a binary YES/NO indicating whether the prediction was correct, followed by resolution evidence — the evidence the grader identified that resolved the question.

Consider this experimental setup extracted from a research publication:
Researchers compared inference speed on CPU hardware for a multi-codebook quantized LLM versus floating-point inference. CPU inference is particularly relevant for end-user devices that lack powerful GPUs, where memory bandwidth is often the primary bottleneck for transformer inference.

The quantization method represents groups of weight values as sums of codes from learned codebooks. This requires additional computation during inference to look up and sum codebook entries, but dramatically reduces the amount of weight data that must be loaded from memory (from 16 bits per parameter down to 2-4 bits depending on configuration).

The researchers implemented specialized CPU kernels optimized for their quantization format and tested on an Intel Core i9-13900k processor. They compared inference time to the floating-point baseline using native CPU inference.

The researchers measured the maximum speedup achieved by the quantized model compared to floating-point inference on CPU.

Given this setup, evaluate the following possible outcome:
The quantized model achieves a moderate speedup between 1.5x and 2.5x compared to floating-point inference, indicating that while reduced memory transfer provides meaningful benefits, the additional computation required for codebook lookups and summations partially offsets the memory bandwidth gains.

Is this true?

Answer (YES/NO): NO